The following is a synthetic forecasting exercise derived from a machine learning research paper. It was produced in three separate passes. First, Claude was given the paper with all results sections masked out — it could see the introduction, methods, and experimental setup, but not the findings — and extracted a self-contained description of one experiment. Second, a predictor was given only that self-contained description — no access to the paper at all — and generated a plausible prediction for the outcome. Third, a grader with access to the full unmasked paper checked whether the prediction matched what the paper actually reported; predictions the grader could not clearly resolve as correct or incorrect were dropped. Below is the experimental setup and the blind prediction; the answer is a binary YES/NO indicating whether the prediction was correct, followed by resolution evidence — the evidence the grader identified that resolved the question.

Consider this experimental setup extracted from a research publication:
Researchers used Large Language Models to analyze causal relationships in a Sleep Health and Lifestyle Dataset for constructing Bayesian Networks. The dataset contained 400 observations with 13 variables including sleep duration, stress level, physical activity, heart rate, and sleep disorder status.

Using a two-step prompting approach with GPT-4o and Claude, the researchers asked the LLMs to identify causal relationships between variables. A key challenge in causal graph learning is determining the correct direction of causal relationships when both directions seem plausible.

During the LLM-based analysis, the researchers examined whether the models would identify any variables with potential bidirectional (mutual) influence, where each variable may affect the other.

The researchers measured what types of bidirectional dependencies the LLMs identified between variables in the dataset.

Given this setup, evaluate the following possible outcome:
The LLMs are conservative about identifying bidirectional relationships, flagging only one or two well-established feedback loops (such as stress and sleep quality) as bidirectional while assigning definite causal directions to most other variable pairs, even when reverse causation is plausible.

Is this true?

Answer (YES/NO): YES